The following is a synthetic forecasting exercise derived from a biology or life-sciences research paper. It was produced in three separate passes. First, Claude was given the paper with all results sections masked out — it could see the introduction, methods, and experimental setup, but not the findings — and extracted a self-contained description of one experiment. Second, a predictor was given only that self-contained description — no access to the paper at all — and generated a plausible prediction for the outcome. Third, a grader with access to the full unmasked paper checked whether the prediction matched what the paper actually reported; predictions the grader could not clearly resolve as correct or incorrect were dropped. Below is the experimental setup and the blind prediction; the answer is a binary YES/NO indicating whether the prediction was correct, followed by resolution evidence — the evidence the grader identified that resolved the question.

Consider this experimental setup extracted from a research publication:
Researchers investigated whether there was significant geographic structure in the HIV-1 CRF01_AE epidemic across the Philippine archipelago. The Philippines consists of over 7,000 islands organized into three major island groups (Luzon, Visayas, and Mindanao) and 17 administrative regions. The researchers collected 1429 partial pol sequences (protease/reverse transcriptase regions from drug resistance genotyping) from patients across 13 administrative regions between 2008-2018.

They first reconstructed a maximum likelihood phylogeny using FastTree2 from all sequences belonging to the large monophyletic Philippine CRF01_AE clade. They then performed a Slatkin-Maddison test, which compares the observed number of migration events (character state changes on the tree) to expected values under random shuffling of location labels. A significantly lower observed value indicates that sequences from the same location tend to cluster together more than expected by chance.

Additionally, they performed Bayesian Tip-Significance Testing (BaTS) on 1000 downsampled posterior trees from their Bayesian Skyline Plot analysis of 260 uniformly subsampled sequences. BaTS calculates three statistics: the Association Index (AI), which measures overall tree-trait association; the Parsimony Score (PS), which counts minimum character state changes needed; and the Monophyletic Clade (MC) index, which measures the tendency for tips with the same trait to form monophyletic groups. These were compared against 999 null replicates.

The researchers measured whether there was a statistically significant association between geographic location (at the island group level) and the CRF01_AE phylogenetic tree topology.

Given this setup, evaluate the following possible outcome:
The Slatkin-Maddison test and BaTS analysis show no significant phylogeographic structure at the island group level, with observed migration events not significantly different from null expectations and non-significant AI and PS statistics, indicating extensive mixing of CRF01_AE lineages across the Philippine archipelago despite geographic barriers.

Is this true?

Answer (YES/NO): NO